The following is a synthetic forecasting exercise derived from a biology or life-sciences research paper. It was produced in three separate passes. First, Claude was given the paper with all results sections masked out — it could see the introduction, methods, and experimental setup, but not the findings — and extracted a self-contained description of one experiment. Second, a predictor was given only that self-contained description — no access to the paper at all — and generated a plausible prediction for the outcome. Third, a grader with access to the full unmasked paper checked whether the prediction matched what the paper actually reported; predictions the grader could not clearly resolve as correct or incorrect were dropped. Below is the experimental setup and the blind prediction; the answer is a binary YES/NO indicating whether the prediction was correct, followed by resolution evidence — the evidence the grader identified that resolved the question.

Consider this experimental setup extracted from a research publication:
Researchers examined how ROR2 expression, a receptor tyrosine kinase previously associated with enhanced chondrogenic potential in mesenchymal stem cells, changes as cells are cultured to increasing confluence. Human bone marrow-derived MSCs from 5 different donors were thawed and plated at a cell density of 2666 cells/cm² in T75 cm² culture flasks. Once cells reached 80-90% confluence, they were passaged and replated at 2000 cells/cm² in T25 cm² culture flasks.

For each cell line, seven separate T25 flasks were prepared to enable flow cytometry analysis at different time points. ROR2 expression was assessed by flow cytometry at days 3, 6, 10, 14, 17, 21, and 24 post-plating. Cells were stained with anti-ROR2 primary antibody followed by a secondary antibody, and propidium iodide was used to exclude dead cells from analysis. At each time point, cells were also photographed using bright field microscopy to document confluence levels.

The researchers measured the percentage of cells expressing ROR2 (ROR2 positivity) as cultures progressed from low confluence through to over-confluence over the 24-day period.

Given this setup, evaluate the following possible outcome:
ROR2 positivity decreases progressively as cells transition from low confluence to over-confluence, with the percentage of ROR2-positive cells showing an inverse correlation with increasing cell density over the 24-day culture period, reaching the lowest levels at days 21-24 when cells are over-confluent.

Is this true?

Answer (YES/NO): NO